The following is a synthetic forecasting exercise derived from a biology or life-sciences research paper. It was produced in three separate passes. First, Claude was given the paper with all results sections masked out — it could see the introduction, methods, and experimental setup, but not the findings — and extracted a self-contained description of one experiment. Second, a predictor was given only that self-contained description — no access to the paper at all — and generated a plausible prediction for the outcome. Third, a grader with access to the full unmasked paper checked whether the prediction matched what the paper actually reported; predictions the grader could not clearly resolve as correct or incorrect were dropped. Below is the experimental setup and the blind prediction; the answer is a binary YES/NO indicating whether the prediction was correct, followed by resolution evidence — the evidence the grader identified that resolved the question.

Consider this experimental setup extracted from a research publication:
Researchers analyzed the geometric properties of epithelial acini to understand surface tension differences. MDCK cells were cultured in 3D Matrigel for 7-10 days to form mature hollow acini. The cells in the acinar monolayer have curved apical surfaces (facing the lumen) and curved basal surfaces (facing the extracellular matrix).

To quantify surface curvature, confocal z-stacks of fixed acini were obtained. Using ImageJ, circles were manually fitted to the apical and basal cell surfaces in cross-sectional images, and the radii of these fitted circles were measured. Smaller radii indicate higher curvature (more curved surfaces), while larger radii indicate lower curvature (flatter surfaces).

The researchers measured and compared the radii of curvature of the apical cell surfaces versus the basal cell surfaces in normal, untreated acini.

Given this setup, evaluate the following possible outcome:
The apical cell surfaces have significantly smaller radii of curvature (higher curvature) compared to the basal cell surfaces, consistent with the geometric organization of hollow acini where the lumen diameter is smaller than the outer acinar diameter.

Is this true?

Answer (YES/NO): YES